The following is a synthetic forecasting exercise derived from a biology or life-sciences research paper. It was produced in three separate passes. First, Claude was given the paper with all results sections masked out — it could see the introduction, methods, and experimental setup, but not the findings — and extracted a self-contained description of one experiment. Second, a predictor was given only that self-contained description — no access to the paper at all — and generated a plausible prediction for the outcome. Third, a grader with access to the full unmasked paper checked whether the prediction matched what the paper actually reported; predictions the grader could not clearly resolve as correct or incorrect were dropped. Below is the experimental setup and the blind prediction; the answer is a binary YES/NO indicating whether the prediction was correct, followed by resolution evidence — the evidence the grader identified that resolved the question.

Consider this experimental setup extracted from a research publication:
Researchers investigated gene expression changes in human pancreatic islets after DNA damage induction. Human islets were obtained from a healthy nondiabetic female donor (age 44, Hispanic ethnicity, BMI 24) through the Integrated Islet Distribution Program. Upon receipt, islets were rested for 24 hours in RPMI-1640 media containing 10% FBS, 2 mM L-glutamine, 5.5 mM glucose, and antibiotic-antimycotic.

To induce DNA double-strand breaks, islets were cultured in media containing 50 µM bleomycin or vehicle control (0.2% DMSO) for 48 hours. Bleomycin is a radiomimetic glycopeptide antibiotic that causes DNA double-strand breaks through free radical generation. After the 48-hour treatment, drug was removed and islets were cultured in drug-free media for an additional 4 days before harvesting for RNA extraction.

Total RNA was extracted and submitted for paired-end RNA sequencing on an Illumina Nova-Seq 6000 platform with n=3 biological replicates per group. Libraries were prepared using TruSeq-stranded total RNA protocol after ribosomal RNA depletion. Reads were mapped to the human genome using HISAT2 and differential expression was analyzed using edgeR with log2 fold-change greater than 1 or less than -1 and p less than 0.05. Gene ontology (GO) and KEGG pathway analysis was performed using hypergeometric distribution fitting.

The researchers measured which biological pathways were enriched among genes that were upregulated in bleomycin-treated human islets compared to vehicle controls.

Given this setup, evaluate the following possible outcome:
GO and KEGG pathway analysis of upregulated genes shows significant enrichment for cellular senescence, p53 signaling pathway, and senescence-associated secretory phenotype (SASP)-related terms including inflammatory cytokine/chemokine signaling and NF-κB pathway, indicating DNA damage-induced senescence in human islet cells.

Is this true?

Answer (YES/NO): NO